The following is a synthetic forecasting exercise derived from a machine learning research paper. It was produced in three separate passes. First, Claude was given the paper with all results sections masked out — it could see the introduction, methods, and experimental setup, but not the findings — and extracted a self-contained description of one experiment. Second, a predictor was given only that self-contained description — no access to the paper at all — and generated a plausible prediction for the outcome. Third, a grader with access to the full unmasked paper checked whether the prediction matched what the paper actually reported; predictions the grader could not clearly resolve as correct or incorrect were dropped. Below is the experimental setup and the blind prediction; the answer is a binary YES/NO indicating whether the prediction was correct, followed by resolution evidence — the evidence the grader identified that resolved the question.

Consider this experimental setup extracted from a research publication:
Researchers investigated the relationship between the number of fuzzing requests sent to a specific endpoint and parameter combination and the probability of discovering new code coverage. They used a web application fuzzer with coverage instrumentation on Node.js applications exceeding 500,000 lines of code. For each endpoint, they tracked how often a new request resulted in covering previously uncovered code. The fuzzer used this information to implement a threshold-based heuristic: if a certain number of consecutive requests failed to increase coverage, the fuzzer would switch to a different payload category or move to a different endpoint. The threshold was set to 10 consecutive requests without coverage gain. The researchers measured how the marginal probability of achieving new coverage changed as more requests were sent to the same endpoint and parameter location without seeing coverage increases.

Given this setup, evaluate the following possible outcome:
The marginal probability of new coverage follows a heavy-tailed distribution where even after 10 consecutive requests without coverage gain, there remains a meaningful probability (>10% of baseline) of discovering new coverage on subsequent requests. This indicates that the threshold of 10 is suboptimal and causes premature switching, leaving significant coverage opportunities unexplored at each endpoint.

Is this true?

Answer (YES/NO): NO